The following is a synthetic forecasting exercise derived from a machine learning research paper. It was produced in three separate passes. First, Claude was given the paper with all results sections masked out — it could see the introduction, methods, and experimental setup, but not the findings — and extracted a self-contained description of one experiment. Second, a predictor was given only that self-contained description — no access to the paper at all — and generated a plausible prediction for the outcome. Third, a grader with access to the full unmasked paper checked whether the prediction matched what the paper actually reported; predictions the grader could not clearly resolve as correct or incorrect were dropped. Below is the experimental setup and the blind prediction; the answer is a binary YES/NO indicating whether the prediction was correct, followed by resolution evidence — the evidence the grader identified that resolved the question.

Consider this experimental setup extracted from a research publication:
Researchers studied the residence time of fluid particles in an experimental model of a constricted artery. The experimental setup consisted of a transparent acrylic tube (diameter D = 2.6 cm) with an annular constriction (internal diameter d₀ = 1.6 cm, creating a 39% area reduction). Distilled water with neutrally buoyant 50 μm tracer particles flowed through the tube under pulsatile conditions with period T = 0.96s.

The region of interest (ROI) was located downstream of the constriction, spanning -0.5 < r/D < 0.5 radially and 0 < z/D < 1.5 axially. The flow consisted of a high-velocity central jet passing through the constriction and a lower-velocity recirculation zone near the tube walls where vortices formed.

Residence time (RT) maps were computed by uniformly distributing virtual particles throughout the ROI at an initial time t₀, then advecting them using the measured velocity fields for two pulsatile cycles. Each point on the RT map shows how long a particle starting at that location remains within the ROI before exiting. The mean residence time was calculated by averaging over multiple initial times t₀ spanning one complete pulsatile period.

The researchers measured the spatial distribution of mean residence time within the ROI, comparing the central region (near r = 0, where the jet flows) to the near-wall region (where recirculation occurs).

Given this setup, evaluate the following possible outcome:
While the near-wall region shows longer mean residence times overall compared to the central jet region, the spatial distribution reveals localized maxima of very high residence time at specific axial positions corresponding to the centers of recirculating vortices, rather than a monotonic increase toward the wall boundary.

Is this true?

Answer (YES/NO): NO